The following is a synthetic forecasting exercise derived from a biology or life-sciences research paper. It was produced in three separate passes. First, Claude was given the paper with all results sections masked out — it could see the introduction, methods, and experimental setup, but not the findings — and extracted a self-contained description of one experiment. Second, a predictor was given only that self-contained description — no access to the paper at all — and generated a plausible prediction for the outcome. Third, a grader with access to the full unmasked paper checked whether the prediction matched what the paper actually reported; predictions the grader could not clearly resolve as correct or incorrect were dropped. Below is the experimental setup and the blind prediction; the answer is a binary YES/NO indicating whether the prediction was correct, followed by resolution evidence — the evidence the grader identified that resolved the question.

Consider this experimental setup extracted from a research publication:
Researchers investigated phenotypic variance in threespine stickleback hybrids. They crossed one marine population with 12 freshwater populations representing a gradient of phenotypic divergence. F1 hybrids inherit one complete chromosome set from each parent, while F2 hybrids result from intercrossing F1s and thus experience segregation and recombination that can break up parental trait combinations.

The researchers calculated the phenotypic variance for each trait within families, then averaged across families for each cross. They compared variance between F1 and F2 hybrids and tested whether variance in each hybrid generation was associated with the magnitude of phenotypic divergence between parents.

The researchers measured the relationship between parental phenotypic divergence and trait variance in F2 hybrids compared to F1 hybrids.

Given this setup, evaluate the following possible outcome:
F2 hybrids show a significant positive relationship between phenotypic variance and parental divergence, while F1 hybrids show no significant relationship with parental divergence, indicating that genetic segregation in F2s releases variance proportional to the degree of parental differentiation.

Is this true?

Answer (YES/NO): YES